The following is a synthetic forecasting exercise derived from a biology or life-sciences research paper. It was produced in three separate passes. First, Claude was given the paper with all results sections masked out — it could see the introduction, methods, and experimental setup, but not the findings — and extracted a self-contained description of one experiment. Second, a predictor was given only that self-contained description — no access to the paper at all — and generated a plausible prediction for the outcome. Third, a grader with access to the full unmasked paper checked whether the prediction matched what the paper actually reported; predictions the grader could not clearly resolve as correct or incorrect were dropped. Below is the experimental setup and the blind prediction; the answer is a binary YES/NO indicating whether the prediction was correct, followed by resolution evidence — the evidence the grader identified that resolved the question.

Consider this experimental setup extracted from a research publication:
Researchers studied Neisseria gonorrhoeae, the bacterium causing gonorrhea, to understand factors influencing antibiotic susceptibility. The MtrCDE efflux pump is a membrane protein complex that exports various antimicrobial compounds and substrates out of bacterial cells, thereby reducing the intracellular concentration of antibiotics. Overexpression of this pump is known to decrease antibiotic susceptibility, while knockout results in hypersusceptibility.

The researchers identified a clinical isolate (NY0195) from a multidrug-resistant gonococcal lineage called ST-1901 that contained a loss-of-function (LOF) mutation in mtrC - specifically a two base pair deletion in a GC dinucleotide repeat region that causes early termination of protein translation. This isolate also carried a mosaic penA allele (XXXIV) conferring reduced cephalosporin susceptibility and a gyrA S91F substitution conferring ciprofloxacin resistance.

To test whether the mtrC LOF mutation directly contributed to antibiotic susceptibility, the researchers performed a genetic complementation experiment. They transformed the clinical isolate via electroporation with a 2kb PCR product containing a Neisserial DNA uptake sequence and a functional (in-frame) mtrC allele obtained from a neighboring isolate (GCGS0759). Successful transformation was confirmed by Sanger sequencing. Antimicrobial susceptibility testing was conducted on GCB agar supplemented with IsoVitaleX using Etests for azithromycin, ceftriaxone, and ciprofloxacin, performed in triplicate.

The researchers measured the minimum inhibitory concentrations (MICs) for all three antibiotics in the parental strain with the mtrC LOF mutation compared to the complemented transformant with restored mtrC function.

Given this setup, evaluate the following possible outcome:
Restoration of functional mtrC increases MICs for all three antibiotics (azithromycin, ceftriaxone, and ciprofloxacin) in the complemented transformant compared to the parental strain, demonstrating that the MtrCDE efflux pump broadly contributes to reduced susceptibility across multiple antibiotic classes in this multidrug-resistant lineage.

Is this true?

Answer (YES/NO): YES